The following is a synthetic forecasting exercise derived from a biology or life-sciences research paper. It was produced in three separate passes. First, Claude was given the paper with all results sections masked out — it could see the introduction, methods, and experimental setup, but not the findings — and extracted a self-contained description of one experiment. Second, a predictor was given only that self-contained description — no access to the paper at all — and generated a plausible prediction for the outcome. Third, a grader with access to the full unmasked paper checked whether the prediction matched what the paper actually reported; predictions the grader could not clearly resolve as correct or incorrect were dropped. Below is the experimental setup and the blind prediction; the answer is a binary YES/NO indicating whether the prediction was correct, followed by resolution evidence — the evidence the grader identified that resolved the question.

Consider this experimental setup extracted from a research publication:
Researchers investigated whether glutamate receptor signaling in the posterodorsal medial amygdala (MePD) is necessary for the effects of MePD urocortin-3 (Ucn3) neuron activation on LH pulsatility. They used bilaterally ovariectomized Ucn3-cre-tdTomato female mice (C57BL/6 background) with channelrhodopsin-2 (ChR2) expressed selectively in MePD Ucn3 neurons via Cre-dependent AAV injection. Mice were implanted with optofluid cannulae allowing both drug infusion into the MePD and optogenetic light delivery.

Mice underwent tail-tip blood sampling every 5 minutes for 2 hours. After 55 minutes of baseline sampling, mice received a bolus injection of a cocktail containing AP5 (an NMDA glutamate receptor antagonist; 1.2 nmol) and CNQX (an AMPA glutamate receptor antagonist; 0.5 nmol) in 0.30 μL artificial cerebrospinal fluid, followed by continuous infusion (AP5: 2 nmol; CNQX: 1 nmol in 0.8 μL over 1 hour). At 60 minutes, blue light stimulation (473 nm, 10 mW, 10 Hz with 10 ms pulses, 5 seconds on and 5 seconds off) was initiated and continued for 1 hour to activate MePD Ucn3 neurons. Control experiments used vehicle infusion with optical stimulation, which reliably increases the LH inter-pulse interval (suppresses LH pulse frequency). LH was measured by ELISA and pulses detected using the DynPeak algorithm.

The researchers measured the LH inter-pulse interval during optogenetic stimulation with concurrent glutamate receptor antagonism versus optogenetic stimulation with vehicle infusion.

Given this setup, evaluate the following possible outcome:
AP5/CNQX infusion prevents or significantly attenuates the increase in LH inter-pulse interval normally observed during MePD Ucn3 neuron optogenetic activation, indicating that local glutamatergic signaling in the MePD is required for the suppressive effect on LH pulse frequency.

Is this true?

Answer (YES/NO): YES